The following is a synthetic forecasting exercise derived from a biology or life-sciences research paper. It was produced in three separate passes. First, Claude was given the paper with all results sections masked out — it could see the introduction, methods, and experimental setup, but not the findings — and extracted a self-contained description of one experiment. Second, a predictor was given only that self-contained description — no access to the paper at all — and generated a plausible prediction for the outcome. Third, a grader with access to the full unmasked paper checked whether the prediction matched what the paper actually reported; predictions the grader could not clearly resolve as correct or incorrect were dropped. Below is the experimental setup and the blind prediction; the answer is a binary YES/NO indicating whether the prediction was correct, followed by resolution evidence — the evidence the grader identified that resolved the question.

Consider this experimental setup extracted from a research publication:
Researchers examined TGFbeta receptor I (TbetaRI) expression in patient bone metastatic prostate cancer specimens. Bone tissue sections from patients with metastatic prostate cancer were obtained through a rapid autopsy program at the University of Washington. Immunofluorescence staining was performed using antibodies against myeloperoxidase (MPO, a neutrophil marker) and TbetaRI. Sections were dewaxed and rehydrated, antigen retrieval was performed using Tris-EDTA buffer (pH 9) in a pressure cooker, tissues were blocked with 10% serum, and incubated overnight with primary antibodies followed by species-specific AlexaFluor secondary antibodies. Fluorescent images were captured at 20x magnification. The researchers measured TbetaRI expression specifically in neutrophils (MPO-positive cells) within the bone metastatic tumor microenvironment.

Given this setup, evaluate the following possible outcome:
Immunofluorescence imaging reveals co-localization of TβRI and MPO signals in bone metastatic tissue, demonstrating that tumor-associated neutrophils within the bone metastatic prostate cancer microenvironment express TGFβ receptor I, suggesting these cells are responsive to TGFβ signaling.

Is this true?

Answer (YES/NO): YES